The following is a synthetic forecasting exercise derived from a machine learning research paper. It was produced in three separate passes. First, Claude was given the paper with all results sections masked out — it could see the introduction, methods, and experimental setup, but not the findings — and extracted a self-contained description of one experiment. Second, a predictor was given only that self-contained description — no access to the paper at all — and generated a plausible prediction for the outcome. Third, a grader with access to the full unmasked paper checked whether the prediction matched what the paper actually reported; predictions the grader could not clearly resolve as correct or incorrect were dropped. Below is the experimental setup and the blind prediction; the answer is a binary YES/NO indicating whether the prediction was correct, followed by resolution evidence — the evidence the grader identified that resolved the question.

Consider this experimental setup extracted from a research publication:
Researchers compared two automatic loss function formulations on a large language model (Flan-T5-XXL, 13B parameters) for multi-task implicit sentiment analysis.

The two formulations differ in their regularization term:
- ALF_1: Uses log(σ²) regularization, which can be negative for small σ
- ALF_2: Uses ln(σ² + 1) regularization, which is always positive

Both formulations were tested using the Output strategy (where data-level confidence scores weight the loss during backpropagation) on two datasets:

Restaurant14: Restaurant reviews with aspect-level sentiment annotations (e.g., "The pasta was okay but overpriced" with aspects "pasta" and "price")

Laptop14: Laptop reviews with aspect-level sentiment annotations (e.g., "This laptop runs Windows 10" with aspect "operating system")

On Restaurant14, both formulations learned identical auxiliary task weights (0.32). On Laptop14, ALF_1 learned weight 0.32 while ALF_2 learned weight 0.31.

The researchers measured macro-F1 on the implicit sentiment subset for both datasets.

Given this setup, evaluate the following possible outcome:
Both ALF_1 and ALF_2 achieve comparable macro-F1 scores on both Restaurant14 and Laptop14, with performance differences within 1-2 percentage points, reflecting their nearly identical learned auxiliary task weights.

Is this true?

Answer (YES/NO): NO